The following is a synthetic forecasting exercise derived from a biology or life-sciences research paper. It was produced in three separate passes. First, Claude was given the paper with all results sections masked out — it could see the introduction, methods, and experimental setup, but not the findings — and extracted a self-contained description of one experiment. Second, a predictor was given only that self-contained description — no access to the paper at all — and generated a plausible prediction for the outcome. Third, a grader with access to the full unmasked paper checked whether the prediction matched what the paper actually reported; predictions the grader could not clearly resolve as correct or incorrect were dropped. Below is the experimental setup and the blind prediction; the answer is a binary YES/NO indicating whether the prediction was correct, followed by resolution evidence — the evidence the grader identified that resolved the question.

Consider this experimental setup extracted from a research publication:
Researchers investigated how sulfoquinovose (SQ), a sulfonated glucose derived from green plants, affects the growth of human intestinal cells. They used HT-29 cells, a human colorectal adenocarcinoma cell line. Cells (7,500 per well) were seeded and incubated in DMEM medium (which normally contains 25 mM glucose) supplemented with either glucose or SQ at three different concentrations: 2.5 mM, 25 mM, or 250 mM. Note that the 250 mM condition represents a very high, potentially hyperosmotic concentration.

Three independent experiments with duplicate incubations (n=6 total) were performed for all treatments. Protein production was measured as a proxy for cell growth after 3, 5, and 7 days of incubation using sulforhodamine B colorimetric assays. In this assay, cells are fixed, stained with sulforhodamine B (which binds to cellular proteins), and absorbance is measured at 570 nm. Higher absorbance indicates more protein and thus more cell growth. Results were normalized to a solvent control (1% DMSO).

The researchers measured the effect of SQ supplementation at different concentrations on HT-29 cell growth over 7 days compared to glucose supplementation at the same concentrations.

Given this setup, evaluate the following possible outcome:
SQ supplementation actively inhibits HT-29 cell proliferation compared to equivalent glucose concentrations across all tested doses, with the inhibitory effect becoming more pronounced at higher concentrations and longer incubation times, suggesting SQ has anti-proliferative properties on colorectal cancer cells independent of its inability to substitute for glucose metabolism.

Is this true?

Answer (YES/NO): NO